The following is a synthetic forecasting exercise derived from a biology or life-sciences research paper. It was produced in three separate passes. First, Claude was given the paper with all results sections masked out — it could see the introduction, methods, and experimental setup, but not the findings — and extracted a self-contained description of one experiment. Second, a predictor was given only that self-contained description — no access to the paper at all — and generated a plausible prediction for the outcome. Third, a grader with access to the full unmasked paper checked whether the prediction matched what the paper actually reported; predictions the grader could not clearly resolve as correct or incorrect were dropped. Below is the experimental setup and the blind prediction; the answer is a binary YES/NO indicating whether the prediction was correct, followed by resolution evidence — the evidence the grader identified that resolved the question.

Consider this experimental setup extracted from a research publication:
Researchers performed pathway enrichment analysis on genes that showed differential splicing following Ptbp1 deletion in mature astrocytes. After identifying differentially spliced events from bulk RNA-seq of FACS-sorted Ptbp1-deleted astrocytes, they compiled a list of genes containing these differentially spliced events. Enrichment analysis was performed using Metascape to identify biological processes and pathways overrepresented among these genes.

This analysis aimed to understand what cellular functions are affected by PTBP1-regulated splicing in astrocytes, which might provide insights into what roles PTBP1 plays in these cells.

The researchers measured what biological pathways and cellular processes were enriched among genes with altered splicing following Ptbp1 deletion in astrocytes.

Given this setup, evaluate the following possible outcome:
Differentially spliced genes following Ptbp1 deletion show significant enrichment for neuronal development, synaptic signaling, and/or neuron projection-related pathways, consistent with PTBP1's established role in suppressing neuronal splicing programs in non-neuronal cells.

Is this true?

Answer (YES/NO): NO